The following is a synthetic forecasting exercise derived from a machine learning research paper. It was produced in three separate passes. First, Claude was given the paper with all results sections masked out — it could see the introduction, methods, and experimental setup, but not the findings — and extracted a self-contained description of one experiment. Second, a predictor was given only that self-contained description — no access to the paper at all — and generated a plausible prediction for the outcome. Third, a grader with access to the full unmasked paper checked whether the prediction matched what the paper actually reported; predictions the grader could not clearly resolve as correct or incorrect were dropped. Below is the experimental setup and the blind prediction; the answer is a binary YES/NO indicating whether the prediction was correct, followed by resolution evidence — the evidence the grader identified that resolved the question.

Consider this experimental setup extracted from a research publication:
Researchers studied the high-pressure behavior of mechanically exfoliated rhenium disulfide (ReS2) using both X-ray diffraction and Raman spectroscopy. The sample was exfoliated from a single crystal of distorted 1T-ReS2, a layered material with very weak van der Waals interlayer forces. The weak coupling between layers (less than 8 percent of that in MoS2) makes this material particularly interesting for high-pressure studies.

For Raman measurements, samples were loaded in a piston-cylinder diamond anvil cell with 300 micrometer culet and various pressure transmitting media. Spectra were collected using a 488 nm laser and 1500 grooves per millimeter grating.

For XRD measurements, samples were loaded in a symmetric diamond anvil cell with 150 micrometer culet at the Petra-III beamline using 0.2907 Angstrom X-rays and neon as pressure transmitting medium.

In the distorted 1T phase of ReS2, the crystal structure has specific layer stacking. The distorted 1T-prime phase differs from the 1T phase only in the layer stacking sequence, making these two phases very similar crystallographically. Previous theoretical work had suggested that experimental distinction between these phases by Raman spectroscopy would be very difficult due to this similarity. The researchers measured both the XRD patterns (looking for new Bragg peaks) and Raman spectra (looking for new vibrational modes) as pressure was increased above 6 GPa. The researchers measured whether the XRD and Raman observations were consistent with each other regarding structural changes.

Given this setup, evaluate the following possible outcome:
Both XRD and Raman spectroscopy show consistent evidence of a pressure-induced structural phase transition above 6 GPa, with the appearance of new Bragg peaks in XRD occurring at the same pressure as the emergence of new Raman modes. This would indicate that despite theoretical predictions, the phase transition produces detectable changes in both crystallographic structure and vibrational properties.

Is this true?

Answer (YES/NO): YES